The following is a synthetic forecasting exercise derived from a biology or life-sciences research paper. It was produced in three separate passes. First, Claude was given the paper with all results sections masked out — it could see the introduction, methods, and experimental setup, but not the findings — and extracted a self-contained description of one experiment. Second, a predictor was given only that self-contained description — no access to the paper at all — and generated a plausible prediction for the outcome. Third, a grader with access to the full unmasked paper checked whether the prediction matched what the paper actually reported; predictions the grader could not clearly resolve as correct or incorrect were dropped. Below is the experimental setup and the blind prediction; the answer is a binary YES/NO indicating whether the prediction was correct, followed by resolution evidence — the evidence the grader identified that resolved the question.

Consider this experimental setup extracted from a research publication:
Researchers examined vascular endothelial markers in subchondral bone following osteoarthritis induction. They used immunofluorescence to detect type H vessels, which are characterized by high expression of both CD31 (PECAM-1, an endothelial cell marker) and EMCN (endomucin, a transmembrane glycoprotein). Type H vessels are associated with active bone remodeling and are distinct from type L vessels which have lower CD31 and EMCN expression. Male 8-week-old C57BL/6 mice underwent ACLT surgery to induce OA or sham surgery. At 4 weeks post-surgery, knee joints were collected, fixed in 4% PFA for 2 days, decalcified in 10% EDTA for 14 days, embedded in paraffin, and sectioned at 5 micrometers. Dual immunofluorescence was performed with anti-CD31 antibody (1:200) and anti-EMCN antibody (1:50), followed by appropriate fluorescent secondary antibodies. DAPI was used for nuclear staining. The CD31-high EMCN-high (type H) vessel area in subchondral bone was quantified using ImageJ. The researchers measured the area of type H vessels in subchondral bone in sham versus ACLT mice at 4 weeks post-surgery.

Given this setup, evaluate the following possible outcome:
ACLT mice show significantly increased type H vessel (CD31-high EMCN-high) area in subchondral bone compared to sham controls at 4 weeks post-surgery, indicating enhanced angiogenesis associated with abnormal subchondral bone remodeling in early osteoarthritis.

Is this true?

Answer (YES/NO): YES